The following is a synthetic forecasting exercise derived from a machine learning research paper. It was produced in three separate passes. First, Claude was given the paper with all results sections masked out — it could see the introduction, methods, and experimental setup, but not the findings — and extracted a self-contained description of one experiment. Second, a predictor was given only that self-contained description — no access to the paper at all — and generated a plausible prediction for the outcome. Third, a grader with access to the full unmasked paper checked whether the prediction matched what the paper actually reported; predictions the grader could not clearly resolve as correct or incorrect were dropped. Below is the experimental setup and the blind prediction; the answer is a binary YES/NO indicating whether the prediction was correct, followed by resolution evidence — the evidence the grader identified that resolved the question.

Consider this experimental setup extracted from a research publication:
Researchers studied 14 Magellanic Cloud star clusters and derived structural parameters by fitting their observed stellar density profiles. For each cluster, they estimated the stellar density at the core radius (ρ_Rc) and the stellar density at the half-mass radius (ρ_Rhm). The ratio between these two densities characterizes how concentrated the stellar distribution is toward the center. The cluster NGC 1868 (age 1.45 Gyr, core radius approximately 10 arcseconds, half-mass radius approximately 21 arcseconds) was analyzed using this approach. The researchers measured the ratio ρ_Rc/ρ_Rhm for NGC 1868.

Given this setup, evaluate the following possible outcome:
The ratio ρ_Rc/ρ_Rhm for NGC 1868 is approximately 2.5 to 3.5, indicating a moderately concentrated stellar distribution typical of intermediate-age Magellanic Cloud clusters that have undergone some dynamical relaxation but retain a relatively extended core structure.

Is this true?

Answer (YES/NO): NO